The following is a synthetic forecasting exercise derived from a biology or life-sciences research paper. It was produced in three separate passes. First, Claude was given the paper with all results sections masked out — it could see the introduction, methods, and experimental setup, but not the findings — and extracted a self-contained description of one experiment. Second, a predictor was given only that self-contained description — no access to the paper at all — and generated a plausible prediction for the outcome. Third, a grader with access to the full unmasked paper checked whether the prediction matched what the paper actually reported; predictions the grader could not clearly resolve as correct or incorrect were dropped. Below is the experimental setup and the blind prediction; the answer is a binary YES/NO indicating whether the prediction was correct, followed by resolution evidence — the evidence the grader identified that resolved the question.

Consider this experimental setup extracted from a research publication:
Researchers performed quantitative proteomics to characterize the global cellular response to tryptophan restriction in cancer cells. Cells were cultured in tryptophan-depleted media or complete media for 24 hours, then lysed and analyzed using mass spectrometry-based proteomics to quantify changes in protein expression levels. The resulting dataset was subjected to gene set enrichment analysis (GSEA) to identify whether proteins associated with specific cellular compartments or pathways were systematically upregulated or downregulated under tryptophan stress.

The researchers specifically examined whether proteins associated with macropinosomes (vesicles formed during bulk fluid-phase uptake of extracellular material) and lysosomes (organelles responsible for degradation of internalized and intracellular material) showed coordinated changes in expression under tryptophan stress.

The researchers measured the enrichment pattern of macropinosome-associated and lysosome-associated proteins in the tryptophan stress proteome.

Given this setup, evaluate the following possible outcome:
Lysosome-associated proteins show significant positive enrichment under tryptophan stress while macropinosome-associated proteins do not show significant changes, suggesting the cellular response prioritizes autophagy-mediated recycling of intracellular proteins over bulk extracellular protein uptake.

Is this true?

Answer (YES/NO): NO